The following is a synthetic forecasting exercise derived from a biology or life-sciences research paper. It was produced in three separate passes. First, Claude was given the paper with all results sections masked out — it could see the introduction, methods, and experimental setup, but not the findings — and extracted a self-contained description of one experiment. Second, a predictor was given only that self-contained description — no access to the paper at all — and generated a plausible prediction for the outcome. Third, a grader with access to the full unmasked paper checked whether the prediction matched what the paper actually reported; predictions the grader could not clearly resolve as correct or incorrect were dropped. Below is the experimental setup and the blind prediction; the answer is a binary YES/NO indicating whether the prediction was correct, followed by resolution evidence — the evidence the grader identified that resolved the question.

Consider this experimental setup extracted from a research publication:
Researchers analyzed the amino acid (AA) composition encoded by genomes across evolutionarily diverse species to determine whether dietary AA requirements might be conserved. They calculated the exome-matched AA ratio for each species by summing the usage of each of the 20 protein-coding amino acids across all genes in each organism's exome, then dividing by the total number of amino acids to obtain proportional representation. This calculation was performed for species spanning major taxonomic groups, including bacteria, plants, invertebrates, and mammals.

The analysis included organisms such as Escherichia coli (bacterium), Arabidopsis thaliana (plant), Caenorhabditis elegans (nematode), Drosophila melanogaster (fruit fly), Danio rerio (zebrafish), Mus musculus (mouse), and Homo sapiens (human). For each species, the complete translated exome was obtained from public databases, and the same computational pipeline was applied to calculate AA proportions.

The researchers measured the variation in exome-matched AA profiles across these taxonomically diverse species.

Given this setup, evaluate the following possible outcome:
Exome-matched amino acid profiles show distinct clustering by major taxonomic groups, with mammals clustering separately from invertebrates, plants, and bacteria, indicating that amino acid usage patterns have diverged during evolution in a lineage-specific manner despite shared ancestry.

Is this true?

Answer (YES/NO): NO